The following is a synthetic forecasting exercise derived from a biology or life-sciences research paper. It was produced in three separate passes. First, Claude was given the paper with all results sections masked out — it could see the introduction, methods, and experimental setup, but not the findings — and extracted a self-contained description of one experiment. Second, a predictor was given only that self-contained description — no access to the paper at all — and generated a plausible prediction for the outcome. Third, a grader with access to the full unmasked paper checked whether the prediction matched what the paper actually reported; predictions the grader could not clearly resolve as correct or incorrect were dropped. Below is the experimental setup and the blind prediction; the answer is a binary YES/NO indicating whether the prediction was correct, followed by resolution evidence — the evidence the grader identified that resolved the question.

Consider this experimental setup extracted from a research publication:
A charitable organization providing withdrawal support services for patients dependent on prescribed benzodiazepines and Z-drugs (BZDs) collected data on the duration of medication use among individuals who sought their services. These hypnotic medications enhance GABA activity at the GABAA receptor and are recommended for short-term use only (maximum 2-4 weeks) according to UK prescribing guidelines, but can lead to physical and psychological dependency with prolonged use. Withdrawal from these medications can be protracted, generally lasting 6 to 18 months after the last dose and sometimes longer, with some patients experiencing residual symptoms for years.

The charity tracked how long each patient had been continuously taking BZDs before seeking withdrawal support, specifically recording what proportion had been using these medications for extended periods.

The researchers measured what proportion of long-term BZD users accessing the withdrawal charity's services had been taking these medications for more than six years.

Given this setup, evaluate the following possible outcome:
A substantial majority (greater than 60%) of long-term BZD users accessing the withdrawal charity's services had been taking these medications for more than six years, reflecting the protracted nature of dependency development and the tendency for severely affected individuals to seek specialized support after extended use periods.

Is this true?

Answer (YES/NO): YES